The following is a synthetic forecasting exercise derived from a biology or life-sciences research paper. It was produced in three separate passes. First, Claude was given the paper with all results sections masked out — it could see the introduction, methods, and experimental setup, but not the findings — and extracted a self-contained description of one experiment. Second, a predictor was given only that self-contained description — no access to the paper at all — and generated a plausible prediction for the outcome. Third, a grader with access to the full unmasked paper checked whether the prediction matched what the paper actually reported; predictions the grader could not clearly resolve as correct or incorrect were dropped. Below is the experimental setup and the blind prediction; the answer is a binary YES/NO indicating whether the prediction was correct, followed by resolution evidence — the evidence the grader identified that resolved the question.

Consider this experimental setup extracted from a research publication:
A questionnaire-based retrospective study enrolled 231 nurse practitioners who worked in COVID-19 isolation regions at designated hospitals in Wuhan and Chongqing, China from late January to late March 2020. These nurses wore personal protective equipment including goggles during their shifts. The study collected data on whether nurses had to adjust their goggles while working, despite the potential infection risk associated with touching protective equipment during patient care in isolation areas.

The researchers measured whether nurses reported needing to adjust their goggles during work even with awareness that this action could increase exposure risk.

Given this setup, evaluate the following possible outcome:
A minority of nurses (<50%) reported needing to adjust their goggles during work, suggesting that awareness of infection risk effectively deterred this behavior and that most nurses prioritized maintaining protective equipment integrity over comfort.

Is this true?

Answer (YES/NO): NO